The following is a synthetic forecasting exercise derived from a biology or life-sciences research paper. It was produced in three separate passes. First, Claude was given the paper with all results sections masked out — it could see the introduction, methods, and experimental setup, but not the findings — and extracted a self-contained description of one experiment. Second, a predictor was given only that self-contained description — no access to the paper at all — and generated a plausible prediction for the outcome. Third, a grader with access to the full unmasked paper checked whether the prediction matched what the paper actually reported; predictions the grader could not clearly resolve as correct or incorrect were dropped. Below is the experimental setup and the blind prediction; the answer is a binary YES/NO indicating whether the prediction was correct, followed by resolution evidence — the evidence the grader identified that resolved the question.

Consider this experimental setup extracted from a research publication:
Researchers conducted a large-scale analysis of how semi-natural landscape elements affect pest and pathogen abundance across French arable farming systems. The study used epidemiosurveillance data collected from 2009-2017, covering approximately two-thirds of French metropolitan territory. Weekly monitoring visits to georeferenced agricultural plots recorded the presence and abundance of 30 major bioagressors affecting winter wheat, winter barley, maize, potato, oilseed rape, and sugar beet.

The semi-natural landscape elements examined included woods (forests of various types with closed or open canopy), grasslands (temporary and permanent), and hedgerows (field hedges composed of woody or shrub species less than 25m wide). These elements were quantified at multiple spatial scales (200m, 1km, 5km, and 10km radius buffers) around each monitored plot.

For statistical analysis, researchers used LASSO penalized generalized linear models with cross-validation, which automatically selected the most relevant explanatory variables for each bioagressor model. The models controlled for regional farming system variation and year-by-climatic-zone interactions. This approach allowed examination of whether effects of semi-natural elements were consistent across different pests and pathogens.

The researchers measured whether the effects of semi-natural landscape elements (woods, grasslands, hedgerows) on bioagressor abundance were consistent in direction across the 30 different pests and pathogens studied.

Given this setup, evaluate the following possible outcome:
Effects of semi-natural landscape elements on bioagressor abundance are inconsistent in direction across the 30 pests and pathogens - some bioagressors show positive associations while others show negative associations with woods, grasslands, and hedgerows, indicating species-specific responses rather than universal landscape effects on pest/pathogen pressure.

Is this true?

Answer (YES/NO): YES